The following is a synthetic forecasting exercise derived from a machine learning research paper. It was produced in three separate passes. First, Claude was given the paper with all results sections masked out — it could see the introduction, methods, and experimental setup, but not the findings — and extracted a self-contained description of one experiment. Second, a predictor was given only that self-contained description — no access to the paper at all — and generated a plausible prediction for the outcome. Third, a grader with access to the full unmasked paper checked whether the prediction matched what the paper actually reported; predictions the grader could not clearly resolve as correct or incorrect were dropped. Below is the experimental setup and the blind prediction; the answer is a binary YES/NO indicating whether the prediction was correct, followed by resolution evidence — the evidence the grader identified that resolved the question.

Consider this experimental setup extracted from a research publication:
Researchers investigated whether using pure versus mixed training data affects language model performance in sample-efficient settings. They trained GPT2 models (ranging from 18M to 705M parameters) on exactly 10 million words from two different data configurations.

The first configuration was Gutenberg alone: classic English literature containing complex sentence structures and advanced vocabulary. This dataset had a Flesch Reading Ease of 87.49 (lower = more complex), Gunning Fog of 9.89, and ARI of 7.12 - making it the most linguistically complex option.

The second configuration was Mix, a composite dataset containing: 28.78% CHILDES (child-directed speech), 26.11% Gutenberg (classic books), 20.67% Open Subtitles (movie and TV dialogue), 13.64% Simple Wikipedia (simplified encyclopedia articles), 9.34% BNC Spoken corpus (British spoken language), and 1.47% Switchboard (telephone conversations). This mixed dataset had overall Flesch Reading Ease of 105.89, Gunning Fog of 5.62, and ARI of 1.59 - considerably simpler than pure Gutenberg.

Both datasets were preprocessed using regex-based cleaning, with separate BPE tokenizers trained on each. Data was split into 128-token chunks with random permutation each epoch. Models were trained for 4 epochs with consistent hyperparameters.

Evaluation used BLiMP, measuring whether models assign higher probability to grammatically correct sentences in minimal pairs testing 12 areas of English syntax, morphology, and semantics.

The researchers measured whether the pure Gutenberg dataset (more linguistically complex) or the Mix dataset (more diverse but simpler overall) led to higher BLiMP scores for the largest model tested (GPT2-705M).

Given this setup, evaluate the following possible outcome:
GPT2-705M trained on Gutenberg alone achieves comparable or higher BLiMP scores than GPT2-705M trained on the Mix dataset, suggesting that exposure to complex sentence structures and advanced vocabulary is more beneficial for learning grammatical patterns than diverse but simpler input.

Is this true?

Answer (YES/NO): YES